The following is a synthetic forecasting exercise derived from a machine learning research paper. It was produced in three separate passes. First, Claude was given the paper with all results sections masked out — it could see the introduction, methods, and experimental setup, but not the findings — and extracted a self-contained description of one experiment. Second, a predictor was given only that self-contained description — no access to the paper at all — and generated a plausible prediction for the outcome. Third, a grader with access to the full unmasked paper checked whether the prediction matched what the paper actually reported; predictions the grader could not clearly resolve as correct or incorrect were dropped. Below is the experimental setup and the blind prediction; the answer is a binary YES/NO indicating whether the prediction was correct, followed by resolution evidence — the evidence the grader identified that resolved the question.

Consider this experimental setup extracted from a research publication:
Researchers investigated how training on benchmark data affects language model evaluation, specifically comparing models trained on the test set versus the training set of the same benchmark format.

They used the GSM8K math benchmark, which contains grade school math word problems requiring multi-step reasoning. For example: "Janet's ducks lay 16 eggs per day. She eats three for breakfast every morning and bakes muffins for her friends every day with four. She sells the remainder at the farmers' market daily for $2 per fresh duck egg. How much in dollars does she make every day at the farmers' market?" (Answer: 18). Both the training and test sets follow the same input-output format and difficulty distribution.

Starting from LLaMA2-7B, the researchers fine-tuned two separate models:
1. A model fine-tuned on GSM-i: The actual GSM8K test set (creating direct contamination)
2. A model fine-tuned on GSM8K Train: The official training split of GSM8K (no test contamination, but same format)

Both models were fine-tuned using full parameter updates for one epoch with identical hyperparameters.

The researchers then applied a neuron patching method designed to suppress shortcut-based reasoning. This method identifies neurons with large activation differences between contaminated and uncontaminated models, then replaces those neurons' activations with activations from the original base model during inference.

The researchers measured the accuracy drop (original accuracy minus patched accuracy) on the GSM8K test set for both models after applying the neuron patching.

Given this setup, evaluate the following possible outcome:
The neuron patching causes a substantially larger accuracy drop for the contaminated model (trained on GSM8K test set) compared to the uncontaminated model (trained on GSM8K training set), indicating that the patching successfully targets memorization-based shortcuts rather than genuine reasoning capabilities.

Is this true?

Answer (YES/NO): YES